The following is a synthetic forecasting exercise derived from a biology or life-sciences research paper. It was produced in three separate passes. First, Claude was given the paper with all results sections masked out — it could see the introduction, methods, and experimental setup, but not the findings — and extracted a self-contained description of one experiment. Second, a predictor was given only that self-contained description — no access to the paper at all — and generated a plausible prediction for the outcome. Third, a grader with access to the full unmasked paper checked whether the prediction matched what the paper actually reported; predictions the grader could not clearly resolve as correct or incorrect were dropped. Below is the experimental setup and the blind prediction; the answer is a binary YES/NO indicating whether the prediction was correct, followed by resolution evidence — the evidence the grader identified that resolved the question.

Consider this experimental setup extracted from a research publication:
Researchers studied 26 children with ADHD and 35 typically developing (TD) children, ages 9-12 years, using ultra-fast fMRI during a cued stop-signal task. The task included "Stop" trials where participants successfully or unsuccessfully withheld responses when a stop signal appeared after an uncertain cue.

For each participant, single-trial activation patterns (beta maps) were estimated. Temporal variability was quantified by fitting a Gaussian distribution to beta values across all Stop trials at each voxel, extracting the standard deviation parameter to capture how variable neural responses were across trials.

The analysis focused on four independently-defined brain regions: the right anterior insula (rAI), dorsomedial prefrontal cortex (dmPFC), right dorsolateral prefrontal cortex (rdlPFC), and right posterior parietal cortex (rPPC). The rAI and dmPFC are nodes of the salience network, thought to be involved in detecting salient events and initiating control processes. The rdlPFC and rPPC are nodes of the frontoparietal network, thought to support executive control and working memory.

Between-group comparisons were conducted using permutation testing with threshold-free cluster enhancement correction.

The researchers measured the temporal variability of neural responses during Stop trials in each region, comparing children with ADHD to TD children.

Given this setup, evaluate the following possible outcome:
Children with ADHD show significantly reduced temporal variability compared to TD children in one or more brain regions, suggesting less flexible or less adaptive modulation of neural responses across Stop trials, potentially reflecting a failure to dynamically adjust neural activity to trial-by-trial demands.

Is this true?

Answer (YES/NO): NO